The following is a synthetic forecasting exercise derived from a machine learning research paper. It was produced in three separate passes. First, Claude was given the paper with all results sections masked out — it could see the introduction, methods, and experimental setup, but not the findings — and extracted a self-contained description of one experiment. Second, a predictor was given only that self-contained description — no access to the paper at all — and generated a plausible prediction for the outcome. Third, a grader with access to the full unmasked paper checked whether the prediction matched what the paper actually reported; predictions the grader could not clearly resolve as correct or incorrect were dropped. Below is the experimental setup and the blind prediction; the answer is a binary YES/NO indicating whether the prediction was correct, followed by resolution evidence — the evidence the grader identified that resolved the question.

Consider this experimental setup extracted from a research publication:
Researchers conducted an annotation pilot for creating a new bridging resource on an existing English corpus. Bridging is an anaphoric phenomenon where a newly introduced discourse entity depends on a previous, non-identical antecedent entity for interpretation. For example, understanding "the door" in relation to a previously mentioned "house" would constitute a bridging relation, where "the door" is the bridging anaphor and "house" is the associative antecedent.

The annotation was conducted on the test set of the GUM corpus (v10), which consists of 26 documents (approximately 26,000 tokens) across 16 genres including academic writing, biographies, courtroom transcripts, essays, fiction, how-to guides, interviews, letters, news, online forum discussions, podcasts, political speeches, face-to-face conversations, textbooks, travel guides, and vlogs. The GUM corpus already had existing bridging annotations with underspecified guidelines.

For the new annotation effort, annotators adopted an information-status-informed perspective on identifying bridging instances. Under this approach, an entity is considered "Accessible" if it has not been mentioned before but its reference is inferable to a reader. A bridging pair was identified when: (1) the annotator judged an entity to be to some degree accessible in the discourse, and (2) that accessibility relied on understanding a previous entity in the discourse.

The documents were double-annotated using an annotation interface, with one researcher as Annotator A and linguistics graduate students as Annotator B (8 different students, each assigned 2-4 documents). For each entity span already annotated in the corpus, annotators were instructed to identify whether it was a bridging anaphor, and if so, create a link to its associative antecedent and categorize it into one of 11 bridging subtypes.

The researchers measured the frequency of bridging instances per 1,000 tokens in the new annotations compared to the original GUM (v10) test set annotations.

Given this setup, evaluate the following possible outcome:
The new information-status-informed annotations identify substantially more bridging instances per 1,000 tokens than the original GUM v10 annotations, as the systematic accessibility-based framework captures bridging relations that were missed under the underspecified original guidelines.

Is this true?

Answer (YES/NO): YES